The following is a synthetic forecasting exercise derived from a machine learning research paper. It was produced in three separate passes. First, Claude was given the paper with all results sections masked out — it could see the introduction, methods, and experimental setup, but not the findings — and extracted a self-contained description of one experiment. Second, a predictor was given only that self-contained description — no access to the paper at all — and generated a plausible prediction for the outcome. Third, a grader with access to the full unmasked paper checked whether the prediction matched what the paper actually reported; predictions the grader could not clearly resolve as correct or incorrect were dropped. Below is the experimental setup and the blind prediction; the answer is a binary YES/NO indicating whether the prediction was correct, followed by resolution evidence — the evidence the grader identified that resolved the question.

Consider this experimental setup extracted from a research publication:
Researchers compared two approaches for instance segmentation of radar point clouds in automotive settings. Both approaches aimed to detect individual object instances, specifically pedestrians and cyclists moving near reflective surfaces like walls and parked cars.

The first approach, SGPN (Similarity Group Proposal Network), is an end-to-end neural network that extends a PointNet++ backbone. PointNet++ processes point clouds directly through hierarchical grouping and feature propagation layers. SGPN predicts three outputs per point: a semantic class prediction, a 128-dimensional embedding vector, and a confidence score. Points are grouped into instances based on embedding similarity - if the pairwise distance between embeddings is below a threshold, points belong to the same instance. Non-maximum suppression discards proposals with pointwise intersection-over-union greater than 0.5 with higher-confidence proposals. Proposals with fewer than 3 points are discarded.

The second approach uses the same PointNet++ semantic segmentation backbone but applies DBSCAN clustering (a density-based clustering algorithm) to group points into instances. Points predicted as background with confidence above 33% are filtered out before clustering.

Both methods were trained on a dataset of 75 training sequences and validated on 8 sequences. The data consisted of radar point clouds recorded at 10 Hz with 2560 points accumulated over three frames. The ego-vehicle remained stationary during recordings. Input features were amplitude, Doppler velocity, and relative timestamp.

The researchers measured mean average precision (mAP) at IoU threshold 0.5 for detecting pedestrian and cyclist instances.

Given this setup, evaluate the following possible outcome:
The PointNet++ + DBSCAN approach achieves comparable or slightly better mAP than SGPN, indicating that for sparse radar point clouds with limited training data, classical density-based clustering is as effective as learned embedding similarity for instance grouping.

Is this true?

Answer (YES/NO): YES